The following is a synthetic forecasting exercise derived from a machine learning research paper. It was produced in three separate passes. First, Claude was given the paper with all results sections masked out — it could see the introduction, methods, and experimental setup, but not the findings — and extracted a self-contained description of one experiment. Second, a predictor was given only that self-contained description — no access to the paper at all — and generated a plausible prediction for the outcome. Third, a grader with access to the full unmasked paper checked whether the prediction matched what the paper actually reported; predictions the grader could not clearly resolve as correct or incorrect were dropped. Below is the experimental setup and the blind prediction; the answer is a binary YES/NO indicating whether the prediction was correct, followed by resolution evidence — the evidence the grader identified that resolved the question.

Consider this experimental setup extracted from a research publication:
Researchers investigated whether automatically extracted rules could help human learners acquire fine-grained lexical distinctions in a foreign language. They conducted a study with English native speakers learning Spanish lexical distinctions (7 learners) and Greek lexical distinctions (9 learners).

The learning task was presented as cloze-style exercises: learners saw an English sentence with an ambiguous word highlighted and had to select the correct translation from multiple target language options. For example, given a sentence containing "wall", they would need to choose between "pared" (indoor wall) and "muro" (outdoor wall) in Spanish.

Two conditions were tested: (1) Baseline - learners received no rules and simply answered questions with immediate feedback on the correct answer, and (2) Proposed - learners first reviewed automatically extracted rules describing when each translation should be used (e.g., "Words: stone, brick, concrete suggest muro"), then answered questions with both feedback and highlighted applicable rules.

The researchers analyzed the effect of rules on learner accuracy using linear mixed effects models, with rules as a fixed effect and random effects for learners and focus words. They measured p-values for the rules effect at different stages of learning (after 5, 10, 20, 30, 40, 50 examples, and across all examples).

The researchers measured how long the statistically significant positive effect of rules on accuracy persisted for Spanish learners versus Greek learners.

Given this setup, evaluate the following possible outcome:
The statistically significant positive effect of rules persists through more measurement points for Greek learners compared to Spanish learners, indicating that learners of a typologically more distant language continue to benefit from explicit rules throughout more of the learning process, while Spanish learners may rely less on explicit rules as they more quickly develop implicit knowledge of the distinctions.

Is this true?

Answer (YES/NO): YES